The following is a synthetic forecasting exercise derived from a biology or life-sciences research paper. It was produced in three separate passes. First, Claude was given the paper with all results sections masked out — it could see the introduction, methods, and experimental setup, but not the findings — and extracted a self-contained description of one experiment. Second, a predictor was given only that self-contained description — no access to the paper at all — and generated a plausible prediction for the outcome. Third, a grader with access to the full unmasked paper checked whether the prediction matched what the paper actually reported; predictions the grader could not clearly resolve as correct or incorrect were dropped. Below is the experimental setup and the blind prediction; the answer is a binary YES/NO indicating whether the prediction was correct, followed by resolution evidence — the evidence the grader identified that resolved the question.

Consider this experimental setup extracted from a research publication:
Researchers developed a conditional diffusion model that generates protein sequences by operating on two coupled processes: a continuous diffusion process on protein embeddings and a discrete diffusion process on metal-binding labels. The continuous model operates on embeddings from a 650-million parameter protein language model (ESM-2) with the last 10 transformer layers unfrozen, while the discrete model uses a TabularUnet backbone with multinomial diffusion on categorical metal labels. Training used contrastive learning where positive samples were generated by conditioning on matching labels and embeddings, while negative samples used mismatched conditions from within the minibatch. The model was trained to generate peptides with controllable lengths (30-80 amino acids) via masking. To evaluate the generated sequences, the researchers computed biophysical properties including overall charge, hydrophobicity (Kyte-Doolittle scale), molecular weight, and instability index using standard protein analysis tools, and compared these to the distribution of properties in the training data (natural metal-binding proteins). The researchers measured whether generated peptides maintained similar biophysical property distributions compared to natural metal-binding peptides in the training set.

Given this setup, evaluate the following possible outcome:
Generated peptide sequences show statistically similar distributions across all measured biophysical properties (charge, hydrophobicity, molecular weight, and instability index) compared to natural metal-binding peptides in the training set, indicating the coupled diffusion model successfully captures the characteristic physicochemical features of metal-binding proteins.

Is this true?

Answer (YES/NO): NO